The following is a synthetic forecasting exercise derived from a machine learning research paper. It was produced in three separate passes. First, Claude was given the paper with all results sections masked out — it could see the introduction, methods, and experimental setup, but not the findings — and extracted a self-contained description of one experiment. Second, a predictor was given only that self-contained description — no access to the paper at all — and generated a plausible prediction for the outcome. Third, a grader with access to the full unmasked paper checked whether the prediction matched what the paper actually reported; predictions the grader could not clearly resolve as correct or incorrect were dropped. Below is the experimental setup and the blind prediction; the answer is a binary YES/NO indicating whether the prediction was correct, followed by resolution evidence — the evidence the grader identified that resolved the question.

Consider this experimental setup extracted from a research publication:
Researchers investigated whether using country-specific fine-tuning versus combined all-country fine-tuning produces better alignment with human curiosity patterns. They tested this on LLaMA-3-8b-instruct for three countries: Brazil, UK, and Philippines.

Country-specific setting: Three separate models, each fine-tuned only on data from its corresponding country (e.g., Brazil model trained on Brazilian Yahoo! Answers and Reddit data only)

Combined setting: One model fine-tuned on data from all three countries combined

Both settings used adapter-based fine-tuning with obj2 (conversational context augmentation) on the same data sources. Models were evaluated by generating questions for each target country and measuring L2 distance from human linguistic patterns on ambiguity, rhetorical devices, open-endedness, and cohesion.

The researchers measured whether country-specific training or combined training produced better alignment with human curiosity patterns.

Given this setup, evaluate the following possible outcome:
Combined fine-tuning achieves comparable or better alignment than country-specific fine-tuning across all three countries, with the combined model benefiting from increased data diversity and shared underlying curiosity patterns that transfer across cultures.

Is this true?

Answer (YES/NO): YES